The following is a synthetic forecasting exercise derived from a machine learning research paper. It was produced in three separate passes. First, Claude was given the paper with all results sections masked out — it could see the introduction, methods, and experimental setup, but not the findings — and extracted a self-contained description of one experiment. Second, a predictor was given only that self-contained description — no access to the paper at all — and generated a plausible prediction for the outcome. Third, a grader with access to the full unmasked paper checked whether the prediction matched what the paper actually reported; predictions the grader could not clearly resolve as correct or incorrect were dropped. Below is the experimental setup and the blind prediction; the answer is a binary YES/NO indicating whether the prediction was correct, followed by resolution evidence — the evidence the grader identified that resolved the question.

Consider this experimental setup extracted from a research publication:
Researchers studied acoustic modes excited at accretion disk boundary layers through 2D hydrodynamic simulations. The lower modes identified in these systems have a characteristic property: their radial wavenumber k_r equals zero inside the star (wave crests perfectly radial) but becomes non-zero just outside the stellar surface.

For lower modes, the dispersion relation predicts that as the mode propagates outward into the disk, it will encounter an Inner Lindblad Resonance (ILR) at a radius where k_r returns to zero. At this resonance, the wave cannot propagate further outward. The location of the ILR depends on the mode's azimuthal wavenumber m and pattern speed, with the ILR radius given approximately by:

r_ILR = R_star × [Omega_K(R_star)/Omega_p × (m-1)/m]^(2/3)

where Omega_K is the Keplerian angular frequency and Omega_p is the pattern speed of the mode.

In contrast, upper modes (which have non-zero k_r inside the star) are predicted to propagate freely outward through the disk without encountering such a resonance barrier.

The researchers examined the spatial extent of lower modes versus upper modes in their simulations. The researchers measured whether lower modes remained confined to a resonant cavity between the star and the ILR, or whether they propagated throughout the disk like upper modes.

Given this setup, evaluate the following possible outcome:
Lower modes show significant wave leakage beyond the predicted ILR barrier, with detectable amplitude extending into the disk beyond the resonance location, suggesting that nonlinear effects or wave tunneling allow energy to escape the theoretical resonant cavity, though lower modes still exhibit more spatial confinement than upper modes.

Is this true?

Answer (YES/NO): NO